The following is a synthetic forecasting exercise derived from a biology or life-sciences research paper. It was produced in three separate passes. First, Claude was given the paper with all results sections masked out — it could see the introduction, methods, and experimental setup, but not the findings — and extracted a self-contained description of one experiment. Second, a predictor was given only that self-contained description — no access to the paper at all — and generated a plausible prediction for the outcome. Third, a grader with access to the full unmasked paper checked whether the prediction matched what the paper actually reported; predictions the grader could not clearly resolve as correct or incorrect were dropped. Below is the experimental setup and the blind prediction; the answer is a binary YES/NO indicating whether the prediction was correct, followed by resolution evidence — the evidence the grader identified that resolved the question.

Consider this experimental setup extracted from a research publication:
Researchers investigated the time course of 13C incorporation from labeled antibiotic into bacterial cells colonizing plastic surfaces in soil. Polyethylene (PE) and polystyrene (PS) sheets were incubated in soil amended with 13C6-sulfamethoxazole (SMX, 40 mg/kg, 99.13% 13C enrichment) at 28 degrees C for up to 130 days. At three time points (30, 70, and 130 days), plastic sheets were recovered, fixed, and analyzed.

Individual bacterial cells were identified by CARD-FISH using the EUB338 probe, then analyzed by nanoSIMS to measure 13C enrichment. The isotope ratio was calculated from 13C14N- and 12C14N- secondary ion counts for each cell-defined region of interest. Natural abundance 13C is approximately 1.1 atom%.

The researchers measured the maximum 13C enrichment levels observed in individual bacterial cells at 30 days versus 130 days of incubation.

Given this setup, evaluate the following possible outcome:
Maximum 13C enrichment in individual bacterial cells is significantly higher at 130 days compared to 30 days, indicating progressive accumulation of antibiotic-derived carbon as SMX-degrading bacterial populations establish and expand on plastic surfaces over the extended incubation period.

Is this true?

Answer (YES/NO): NO